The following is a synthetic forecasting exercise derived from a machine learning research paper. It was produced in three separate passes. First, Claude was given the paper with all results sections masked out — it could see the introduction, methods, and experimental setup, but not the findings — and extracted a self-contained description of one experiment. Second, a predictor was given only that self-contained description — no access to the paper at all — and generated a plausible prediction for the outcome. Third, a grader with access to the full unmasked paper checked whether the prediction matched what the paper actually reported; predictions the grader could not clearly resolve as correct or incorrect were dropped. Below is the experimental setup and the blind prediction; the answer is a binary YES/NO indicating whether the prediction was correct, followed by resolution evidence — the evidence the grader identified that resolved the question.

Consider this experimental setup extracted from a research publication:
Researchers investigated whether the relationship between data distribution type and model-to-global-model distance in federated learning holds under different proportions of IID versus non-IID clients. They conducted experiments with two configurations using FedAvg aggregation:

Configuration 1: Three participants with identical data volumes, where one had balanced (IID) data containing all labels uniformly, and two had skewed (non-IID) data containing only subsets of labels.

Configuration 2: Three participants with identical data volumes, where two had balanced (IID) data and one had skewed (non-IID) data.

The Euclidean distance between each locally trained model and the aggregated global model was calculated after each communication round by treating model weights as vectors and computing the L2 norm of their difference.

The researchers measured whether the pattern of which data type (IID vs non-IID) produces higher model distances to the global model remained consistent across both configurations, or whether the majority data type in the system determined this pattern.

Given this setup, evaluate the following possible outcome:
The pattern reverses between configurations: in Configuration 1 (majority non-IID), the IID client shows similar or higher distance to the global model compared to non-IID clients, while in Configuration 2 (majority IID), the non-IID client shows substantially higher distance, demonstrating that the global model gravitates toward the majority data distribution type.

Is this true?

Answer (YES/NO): NO